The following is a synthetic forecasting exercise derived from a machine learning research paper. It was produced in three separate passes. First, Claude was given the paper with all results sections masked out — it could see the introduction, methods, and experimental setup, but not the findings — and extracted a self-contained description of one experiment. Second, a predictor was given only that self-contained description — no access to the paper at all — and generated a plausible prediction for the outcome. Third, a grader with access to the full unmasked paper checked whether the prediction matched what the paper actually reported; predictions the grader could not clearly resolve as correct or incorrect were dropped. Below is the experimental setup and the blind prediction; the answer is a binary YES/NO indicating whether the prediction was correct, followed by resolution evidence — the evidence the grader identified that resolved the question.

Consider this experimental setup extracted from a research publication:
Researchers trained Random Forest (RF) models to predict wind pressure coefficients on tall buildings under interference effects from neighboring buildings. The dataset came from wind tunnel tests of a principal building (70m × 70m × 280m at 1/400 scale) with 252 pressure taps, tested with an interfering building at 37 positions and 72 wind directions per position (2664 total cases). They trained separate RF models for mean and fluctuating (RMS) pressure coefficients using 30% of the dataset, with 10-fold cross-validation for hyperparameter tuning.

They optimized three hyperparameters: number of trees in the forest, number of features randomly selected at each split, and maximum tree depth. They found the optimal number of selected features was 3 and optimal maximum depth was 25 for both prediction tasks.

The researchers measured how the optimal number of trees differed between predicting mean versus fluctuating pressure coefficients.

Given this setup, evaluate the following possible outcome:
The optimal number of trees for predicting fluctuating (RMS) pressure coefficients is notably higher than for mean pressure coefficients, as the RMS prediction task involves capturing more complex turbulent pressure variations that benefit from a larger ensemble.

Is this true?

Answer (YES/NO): YES